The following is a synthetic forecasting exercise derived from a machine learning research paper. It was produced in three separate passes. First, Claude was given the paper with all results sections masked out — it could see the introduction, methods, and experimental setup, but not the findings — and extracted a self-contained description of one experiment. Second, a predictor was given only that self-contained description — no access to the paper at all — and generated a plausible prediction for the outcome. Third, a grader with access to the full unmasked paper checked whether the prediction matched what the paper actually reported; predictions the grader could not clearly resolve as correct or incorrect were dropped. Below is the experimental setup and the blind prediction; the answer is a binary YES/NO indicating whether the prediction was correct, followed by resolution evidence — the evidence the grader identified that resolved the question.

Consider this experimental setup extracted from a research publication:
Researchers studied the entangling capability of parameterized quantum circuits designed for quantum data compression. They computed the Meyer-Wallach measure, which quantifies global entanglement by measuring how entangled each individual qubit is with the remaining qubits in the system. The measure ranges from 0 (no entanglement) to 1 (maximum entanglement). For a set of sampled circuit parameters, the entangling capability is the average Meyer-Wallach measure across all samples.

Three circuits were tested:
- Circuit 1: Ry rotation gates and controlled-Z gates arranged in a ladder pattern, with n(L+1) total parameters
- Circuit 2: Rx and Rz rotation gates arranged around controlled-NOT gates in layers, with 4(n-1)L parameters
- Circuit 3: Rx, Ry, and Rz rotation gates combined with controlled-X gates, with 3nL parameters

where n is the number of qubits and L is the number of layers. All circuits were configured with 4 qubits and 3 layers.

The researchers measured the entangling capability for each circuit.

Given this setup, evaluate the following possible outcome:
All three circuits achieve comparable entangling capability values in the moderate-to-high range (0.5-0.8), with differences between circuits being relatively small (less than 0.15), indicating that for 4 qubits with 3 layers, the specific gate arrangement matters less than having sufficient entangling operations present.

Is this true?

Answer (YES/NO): NO